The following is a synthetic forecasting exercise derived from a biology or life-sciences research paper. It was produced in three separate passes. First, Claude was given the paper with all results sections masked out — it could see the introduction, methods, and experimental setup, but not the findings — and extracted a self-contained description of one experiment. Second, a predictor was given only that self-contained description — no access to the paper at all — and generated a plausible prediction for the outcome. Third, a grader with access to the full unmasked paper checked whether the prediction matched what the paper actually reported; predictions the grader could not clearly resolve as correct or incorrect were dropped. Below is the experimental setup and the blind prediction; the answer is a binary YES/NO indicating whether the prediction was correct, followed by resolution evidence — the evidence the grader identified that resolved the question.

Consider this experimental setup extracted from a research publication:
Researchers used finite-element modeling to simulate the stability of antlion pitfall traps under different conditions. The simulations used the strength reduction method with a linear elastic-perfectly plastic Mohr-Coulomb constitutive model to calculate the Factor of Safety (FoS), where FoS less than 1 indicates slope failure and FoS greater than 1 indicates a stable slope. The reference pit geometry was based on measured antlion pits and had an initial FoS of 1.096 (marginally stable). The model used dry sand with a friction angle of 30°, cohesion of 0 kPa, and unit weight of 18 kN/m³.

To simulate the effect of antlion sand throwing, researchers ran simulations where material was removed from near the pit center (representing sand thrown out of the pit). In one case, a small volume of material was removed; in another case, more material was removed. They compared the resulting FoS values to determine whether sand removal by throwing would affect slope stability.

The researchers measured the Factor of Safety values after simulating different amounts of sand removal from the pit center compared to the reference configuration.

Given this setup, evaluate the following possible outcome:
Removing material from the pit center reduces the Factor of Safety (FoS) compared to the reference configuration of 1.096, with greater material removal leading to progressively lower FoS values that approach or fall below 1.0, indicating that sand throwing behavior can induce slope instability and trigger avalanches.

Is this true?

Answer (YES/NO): YES